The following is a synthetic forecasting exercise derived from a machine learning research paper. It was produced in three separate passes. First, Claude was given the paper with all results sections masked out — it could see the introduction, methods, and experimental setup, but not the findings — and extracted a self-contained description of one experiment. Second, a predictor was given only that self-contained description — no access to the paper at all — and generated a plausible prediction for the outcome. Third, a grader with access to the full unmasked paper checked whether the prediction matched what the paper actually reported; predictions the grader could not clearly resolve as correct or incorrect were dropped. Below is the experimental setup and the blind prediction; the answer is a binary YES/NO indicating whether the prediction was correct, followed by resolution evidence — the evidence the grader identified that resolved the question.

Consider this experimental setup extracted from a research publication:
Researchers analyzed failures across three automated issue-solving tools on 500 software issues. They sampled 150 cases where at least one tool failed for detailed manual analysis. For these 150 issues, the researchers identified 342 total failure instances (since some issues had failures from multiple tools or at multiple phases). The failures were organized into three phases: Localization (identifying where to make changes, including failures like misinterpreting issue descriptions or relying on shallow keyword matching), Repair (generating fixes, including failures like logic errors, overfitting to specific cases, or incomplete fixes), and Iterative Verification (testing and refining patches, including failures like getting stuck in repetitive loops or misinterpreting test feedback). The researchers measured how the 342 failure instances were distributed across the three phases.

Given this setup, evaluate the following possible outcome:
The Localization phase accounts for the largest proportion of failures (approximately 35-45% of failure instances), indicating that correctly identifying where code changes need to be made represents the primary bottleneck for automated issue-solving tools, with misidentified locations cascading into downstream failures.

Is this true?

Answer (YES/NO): NO